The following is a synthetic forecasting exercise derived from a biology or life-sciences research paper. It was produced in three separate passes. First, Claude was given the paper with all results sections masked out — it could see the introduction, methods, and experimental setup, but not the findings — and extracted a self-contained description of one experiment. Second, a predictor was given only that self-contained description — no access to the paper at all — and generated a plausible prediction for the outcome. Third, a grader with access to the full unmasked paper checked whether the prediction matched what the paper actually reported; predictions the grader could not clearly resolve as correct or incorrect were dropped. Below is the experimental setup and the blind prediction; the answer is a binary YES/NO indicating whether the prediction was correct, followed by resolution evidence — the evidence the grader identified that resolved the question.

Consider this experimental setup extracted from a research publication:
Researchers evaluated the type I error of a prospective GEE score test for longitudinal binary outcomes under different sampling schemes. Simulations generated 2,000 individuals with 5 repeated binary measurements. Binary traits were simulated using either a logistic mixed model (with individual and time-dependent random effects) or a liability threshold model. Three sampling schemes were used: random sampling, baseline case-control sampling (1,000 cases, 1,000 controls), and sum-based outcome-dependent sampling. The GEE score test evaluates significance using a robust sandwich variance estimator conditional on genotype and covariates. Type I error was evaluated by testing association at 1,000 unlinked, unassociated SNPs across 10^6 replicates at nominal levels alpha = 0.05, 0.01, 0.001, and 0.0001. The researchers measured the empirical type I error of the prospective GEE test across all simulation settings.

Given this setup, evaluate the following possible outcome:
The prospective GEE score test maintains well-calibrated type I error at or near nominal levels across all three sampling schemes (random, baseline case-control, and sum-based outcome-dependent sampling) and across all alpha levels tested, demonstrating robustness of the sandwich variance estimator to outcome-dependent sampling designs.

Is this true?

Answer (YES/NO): NO